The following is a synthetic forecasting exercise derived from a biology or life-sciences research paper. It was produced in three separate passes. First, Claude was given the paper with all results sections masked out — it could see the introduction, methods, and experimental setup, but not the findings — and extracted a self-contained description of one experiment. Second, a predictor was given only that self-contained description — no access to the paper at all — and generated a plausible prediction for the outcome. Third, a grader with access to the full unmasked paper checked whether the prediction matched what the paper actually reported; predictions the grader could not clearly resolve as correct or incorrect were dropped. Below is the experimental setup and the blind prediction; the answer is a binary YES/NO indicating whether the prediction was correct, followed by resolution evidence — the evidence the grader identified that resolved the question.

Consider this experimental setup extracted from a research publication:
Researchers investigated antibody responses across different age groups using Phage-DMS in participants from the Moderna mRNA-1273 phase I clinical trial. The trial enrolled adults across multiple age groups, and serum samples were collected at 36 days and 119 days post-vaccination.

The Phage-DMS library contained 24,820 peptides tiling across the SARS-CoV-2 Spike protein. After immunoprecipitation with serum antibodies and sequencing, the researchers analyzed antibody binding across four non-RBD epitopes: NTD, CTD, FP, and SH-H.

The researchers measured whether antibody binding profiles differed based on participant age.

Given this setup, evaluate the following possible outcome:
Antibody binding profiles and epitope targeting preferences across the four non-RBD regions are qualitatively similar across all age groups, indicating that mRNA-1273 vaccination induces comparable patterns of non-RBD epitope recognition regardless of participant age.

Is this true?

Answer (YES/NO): YES